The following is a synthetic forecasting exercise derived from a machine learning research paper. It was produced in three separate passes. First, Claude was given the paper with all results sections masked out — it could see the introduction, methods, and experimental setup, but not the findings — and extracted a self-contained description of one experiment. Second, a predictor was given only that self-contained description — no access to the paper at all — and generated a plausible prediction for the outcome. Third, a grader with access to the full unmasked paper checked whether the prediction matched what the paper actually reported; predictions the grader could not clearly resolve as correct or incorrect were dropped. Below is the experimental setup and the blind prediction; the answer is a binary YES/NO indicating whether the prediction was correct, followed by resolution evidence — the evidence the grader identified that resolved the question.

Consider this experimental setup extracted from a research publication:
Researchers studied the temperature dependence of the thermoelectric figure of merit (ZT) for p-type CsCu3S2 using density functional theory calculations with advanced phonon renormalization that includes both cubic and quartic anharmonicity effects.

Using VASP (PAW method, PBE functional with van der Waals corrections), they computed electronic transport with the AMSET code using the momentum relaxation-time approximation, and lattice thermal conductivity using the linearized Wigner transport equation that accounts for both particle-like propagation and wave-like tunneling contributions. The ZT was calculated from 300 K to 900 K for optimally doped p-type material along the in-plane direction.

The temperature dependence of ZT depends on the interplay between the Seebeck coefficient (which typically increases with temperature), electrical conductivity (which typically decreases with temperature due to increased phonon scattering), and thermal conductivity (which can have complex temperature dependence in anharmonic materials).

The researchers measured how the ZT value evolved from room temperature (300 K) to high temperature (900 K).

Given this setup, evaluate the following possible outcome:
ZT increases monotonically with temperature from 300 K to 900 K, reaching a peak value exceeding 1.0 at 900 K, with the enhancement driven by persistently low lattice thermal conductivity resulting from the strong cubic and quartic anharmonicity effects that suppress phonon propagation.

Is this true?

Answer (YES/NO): NO